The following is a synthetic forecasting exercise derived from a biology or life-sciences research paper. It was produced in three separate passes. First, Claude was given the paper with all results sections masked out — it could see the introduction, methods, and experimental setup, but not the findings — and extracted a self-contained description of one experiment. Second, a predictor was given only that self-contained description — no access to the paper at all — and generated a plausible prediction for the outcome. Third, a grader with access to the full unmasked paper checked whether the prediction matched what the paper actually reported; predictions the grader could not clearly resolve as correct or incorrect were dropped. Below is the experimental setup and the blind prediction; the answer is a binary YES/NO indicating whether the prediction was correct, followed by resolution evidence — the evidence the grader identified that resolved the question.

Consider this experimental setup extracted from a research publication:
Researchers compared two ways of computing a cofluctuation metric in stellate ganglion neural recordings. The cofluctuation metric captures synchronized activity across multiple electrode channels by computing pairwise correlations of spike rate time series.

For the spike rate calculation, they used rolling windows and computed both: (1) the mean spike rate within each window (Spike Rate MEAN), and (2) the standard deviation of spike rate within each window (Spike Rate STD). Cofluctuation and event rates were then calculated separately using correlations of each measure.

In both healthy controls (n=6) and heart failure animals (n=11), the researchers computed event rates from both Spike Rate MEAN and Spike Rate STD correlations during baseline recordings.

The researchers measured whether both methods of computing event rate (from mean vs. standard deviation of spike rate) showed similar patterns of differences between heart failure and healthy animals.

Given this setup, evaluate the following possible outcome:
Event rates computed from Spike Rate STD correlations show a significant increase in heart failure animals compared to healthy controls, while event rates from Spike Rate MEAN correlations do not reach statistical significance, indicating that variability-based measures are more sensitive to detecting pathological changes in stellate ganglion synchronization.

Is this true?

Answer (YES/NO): NO